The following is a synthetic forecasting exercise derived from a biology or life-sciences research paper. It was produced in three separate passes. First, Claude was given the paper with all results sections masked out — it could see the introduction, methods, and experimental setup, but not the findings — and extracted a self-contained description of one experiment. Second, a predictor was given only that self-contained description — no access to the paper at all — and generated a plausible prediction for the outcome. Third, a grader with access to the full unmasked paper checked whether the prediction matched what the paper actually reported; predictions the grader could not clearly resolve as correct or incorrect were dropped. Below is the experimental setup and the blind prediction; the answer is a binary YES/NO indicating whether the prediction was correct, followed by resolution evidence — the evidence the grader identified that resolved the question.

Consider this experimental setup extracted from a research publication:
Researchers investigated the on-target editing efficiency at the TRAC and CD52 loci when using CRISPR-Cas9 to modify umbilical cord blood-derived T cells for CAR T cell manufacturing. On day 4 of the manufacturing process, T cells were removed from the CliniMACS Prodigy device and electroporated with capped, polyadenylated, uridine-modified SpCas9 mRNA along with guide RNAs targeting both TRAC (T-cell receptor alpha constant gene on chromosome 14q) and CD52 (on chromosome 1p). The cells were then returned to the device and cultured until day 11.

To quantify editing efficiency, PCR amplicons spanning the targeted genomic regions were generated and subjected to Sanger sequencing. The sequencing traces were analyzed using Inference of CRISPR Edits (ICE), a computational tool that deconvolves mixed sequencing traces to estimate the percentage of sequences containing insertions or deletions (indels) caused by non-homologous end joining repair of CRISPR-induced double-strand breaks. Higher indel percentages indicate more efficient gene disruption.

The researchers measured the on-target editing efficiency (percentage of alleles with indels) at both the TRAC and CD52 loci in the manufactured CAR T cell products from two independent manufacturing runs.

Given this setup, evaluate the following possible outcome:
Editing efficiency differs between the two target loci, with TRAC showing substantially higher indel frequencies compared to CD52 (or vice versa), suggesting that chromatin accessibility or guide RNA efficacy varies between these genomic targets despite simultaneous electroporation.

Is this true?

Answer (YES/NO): YES